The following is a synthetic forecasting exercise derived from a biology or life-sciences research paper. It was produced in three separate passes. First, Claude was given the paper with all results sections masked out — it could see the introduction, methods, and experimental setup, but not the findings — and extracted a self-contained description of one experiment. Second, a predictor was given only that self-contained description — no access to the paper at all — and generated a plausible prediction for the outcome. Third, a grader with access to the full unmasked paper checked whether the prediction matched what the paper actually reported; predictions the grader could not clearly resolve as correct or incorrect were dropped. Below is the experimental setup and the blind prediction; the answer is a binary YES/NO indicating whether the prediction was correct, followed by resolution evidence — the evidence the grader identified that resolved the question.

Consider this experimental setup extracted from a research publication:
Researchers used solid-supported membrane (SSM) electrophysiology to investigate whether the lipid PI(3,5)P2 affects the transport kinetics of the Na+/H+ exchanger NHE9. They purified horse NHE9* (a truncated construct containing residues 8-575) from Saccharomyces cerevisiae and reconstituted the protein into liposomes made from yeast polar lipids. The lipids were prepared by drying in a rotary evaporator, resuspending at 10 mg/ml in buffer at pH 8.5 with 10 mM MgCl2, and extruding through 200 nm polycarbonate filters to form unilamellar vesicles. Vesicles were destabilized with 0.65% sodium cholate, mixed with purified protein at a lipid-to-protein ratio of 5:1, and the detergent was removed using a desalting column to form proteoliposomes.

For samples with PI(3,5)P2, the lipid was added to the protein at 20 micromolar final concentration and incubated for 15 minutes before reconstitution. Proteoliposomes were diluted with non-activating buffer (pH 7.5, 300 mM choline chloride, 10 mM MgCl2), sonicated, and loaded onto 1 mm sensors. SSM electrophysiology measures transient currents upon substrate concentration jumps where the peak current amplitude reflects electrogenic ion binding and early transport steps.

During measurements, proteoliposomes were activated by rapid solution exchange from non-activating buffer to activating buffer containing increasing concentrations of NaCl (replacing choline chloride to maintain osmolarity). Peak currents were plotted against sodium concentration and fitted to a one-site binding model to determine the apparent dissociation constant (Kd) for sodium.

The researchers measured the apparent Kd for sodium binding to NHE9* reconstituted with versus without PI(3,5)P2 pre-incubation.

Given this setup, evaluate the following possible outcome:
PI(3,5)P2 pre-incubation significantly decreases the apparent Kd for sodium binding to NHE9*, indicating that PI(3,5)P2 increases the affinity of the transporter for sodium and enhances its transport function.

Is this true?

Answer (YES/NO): YES